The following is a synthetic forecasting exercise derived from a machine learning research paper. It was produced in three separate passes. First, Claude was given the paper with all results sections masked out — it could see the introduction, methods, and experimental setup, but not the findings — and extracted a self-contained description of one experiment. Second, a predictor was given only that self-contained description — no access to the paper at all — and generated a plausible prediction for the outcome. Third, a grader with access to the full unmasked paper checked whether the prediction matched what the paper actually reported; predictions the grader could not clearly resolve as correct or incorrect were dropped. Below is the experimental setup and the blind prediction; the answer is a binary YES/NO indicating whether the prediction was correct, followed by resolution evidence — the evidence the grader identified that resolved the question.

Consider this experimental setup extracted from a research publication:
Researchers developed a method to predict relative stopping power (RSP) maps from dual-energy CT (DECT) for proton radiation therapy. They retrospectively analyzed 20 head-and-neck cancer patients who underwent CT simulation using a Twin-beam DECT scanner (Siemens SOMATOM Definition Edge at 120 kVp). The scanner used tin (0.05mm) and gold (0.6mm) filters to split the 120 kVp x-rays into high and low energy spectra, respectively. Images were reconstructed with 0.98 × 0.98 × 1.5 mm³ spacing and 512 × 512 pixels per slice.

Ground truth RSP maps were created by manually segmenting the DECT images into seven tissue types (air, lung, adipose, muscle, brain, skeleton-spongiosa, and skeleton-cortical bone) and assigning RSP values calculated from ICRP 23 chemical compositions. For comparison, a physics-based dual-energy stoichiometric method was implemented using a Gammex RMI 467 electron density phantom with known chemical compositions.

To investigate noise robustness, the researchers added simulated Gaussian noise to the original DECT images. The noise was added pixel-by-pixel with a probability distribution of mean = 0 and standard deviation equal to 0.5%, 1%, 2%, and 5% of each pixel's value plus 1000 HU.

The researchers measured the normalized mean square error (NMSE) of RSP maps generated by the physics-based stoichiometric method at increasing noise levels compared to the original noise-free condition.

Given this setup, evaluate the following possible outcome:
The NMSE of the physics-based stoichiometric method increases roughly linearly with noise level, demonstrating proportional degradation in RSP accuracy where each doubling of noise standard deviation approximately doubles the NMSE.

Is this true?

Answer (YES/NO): NO